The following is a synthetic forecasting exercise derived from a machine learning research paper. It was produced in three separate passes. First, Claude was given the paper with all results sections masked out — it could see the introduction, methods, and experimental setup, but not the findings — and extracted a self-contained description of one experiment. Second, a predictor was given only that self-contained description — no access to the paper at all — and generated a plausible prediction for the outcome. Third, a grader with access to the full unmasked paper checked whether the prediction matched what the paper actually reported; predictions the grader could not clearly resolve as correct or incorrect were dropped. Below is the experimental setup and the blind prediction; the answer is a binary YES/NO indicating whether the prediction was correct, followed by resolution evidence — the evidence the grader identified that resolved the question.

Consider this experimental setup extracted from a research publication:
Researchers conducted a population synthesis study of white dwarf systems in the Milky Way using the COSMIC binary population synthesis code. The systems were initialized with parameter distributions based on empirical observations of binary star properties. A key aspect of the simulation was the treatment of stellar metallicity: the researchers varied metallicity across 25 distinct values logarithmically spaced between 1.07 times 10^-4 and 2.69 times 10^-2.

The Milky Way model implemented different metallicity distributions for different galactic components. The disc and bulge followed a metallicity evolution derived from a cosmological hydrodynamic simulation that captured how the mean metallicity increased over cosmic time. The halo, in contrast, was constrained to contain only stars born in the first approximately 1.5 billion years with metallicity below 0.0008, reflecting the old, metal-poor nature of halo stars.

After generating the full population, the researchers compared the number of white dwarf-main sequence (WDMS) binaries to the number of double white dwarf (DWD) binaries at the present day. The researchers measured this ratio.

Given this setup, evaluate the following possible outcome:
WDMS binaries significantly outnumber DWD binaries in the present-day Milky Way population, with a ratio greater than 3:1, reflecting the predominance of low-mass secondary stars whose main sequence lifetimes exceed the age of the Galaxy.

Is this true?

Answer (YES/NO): NO